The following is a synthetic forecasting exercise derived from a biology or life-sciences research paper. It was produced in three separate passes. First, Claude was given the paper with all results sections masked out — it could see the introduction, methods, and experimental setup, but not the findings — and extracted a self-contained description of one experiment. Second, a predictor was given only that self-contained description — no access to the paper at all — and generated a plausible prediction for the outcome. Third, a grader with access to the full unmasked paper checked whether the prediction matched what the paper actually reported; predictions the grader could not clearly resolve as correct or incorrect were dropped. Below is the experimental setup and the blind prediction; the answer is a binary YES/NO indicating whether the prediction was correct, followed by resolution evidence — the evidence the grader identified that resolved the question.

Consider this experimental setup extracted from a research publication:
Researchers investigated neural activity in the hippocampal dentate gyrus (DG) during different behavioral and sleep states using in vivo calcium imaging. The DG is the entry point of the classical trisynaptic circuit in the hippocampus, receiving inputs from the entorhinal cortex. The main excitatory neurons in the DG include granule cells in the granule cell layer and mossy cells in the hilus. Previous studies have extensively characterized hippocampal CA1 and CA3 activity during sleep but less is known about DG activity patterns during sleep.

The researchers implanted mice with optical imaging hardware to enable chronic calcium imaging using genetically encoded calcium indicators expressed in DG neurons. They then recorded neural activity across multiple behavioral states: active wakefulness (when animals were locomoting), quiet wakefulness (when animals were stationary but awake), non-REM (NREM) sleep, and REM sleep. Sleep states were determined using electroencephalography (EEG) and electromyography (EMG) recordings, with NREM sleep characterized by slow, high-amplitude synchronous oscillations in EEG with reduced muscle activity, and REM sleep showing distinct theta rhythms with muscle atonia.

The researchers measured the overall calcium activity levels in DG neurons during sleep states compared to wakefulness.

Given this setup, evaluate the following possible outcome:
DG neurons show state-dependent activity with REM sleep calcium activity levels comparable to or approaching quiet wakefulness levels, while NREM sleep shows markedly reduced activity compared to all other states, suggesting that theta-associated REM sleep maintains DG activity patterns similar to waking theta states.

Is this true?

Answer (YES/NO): NO